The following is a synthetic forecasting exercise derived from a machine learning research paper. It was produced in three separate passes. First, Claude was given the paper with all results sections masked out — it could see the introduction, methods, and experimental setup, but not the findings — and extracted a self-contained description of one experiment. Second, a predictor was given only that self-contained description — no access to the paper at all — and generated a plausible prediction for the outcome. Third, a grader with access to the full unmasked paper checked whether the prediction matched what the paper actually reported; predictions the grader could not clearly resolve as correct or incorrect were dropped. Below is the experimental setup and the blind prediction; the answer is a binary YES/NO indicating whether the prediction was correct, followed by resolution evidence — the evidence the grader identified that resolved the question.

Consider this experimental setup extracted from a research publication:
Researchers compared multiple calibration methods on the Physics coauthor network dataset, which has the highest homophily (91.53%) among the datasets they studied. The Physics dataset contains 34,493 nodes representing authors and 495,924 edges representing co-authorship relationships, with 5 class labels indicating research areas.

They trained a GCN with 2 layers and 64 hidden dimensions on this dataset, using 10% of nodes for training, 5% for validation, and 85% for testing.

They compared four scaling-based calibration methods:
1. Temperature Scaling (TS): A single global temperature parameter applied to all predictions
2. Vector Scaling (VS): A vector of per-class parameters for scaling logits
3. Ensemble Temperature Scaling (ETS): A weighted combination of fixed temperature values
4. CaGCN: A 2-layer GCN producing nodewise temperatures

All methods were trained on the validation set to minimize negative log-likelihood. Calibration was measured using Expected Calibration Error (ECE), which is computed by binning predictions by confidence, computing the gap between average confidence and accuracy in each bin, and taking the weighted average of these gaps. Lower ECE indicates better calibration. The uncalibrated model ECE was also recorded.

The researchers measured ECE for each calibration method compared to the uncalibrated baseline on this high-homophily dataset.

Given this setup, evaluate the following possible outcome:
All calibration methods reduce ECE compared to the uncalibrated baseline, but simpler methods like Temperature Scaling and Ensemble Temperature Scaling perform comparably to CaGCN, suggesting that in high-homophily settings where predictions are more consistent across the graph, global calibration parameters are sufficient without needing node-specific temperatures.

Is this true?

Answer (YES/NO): NO